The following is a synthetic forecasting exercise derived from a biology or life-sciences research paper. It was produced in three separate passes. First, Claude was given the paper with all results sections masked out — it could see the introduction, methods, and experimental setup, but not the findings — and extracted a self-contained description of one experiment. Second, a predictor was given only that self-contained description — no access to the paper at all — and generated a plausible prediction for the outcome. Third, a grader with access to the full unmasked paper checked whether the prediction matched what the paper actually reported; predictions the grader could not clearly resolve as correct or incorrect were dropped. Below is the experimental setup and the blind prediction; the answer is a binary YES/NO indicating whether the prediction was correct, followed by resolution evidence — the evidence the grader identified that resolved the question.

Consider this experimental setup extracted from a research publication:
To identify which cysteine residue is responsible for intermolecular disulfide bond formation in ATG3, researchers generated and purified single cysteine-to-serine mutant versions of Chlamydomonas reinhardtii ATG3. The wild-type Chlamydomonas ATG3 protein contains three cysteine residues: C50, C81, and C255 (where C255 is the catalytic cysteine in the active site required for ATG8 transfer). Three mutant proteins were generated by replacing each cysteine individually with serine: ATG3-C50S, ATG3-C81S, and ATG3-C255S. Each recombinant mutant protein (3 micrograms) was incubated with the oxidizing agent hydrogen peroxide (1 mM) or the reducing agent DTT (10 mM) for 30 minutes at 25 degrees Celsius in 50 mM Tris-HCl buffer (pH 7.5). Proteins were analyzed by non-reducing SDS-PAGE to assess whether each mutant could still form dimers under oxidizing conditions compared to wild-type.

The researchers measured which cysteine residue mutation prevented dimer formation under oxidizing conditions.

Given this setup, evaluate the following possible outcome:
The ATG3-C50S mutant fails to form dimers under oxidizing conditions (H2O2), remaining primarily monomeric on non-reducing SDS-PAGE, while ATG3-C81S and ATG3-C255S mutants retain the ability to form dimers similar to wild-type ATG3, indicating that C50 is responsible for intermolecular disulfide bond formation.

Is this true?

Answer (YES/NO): NO